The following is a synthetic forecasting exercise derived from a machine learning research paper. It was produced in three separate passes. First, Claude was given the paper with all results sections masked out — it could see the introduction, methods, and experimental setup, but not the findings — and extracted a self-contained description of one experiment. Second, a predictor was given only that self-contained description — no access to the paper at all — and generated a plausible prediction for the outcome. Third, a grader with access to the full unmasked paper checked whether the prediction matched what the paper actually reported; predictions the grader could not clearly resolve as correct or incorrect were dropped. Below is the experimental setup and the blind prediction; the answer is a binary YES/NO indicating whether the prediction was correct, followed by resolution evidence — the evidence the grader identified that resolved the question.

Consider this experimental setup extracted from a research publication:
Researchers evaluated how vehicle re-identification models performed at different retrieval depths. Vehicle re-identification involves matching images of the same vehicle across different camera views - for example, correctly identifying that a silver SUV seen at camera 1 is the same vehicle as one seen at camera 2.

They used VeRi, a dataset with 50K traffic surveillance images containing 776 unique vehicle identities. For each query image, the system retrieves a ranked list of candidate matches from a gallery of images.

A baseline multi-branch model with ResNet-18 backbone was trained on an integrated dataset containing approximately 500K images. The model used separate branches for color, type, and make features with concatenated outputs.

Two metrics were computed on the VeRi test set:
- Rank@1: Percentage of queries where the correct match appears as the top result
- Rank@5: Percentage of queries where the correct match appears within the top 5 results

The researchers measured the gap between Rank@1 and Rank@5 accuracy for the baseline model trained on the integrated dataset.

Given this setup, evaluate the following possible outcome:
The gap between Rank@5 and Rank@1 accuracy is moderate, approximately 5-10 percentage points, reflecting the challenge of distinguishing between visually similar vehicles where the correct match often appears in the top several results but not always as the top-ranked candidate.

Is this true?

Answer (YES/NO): NO